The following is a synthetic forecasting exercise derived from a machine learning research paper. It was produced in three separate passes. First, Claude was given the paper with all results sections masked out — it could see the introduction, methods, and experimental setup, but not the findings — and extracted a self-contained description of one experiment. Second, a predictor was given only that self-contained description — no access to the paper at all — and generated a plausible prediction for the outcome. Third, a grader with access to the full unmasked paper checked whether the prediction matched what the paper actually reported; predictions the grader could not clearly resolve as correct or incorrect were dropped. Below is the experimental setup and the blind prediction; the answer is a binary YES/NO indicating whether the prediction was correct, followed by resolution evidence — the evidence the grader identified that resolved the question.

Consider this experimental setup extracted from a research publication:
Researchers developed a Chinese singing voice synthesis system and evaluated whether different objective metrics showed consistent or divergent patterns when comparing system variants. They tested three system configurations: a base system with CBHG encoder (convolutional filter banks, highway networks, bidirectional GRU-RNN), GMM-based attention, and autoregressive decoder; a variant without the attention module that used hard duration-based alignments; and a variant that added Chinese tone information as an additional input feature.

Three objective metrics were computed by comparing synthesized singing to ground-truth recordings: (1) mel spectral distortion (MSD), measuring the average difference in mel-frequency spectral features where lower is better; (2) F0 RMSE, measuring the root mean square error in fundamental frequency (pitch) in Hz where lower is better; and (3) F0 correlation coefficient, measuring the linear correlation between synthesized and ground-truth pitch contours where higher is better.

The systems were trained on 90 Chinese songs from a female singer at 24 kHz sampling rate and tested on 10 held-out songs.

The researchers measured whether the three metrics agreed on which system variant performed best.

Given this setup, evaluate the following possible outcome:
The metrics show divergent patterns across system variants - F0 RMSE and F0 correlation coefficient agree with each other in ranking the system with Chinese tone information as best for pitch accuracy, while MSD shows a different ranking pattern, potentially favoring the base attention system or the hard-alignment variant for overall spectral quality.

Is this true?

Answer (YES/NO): NO